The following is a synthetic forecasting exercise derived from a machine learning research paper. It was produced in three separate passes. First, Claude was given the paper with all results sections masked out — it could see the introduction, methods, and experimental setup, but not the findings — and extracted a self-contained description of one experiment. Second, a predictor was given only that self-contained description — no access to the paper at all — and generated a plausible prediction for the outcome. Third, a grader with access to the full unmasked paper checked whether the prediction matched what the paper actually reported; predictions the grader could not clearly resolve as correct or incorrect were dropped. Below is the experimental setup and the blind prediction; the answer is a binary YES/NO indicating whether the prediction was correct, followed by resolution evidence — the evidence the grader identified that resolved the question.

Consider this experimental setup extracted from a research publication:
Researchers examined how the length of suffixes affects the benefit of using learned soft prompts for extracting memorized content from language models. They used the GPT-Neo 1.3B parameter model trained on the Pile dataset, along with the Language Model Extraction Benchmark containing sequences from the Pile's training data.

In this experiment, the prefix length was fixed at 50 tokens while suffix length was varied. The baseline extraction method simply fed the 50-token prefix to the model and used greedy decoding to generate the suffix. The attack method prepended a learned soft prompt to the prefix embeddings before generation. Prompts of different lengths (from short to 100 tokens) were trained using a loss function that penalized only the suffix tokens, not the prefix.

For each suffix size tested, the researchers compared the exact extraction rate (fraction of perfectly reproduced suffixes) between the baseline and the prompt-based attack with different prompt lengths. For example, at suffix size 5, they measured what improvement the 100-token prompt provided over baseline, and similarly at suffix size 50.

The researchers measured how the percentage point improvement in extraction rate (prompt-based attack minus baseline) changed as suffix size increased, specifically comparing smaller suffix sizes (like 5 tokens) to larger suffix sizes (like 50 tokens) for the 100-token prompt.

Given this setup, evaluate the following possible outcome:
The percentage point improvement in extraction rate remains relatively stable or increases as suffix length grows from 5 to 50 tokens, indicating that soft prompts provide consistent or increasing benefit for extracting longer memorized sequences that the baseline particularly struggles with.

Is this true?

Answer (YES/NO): YES